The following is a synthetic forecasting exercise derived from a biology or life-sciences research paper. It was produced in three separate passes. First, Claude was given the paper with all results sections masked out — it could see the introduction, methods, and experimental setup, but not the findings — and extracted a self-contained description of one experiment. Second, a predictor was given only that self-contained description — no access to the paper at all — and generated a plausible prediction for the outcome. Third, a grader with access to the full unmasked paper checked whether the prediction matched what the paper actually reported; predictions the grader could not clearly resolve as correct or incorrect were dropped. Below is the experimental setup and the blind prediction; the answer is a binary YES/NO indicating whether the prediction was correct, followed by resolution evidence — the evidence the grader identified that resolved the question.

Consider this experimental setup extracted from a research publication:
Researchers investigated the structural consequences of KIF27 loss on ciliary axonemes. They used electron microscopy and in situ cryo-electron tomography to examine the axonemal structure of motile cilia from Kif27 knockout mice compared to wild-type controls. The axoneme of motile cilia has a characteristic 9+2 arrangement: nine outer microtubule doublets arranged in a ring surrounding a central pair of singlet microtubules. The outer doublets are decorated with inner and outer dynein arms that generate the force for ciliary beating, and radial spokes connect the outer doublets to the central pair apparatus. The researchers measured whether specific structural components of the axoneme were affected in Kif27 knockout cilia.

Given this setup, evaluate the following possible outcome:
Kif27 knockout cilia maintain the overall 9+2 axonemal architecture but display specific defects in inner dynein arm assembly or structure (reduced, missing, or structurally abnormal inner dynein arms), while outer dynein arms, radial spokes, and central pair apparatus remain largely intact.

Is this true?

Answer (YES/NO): NO